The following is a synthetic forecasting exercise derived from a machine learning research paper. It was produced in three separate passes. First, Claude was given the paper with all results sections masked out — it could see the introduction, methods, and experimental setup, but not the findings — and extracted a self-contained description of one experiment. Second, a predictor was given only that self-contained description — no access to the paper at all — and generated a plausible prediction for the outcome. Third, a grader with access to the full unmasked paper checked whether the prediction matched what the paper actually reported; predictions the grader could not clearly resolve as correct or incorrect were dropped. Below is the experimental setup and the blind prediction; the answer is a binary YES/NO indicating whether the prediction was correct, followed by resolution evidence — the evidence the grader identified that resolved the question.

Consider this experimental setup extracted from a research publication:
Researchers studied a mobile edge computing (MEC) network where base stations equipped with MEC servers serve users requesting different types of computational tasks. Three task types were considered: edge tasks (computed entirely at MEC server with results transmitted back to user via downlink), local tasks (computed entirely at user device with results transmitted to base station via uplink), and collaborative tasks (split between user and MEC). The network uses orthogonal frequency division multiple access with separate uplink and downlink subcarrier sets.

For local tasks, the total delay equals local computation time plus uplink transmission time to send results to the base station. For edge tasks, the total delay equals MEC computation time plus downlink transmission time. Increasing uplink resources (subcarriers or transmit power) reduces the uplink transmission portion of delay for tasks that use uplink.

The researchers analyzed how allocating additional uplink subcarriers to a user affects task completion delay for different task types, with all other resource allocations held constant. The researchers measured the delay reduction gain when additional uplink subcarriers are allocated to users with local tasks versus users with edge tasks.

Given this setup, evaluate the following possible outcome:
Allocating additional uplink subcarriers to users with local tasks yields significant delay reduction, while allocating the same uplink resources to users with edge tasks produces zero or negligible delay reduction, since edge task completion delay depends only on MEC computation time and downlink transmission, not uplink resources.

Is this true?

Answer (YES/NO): YES